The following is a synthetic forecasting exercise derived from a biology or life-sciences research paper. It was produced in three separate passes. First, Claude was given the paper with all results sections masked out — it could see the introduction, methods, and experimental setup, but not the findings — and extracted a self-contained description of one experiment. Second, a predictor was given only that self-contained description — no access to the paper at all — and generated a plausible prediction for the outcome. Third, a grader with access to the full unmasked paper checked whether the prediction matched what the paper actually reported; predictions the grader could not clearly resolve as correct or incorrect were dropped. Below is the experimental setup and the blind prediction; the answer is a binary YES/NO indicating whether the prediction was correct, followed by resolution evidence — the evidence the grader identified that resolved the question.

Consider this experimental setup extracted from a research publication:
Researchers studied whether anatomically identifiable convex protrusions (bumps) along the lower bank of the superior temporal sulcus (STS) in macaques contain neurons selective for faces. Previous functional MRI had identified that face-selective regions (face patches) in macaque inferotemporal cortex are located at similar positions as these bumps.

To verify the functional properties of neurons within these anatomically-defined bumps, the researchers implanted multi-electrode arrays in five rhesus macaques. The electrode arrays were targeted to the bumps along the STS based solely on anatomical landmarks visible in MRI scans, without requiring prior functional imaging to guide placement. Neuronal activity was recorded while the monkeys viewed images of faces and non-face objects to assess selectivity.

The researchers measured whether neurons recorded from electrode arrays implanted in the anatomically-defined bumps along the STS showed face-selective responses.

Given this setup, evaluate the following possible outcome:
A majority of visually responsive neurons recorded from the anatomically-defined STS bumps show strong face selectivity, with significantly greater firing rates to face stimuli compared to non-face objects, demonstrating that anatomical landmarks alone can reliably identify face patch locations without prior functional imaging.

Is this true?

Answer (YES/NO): YES